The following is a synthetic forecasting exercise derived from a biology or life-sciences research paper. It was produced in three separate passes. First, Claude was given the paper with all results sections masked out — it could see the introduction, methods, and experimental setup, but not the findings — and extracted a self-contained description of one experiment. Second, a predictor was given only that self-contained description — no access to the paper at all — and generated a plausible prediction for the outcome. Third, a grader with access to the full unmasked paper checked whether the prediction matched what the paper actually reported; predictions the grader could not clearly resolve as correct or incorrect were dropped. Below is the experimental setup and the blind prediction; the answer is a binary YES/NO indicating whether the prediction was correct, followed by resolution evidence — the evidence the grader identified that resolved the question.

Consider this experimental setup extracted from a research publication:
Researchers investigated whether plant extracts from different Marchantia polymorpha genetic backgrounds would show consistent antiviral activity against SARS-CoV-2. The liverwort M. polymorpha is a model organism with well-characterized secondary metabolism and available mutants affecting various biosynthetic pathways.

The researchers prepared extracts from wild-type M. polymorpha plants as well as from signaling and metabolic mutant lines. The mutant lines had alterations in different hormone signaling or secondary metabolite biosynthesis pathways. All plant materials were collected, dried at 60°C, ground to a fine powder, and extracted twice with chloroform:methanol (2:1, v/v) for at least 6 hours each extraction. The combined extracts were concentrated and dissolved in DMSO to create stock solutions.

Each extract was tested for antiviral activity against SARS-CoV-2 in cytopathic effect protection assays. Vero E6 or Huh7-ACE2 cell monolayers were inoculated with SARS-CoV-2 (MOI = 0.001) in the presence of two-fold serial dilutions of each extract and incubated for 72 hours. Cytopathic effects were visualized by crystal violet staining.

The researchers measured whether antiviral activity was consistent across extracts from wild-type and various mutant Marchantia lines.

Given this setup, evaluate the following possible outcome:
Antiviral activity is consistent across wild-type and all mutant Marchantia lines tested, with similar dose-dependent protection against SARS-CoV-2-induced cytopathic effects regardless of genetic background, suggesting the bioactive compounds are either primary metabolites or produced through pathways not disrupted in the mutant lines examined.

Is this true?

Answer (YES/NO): YES